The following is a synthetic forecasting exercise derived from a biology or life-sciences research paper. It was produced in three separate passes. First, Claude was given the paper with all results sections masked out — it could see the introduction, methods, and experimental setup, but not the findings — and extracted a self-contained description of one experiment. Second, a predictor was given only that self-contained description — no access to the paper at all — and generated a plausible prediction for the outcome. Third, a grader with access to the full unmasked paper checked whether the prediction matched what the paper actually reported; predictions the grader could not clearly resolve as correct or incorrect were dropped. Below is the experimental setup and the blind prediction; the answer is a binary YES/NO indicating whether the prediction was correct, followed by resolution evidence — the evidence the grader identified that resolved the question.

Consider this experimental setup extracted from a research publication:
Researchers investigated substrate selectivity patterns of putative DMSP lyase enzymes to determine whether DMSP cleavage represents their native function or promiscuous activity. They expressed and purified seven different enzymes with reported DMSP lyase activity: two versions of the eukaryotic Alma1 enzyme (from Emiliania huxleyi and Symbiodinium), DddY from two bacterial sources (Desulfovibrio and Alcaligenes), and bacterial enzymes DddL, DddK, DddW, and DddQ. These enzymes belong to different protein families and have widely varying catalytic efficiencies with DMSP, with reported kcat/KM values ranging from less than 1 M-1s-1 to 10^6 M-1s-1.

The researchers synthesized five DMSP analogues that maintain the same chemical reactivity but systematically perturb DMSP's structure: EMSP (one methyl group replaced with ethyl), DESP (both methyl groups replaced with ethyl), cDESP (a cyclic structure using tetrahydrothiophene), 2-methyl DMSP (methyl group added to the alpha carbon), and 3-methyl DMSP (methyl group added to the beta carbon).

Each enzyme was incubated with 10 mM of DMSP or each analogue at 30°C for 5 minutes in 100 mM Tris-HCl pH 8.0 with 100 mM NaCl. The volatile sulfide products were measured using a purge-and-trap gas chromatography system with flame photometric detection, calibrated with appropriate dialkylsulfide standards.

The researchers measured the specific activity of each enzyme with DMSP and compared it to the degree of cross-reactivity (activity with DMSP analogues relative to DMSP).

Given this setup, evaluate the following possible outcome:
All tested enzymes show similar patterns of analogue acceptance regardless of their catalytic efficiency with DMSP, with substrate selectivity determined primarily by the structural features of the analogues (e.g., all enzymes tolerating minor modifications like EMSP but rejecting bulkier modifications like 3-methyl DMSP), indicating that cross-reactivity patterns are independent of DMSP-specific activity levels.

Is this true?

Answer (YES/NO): NO